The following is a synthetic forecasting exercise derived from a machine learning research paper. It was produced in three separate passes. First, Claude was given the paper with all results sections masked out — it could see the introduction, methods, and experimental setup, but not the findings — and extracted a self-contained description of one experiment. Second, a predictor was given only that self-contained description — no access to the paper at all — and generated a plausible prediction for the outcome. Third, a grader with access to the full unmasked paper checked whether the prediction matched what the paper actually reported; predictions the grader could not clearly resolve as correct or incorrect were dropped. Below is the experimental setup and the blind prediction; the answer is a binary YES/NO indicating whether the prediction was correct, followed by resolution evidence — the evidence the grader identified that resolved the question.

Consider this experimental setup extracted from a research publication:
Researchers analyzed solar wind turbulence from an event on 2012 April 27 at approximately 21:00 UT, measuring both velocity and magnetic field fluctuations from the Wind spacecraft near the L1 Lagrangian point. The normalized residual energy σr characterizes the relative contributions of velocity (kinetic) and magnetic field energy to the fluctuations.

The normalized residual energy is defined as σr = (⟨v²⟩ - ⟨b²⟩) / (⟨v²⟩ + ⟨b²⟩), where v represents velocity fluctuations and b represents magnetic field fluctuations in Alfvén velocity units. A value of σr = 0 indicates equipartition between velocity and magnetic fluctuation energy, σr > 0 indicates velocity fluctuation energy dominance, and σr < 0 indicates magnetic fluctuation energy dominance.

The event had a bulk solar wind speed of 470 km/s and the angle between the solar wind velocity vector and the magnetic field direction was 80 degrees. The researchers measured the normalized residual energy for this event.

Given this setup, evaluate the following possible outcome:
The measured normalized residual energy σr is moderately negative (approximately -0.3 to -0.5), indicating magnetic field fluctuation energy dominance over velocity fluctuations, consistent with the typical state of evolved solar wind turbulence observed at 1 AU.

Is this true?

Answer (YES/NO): NO